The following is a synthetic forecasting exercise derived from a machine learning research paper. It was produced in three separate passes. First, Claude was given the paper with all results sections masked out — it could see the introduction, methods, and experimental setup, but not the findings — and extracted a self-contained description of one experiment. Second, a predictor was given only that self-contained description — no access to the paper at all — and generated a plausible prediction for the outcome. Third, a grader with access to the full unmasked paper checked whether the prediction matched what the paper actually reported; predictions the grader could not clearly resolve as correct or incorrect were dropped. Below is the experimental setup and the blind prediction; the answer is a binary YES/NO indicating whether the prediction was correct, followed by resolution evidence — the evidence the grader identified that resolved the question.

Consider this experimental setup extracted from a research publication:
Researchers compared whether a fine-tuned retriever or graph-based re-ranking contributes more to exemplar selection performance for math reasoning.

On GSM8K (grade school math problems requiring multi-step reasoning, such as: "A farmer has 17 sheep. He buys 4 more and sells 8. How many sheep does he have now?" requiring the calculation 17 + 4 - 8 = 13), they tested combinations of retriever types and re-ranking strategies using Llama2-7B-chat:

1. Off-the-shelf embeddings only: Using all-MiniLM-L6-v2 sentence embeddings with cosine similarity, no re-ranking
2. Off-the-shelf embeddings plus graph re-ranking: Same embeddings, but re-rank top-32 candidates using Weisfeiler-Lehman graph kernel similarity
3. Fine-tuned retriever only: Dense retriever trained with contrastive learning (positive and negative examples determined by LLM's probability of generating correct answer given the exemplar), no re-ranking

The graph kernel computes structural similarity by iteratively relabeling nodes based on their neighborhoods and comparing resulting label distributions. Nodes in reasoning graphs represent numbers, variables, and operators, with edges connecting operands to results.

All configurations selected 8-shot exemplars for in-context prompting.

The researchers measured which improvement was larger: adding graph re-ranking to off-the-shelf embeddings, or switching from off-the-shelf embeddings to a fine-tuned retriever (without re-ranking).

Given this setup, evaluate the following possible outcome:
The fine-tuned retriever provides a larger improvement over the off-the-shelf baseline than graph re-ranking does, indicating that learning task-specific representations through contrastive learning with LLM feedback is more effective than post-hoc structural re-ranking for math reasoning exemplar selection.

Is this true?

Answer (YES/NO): NO